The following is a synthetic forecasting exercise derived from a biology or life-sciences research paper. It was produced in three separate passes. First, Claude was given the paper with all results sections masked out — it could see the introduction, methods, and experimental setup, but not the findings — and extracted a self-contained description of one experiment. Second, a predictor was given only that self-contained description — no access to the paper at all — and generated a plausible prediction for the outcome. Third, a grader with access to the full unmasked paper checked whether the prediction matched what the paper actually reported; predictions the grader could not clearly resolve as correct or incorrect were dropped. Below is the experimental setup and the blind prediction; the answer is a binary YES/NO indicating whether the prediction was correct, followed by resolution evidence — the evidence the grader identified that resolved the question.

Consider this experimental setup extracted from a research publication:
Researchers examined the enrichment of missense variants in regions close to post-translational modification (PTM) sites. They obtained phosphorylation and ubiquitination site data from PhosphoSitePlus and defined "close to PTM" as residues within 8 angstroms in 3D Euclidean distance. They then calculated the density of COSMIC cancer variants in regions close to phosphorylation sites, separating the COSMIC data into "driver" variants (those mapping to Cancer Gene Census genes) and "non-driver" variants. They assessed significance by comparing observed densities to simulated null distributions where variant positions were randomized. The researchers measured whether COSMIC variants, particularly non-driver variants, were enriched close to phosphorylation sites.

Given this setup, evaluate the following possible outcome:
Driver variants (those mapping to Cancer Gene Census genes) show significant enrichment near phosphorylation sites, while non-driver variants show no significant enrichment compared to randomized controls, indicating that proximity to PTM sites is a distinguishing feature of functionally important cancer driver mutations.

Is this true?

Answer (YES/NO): NO